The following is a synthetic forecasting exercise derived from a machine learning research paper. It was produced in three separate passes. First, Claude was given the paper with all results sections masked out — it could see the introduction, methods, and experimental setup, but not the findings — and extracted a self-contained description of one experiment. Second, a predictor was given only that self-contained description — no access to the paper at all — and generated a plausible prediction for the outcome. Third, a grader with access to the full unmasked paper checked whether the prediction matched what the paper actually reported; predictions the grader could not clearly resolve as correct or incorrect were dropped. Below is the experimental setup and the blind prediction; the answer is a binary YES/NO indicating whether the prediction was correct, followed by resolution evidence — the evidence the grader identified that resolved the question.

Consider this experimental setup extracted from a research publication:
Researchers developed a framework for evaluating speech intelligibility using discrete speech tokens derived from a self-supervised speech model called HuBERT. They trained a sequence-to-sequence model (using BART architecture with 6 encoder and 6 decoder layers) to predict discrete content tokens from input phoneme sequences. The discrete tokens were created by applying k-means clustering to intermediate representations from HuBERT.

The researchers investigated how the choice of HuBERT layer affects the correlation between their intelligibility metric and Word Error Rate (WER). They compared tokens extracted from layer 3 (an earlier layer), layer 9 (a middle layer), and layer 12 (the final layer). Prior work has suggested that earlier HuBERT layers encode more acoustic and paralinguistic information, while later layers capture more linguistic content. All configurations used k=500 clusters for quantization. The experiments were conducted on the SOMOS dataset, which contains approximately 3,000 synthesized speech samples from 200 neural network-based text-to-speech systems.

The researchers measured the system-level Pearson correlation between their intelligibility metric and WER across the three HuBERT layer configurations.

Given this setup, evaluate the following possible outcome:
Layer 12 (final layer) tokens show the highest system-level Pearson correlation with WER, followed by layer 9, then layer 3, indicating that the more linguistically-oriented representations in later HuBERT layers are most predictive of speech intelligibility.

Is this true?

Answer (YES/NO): NO